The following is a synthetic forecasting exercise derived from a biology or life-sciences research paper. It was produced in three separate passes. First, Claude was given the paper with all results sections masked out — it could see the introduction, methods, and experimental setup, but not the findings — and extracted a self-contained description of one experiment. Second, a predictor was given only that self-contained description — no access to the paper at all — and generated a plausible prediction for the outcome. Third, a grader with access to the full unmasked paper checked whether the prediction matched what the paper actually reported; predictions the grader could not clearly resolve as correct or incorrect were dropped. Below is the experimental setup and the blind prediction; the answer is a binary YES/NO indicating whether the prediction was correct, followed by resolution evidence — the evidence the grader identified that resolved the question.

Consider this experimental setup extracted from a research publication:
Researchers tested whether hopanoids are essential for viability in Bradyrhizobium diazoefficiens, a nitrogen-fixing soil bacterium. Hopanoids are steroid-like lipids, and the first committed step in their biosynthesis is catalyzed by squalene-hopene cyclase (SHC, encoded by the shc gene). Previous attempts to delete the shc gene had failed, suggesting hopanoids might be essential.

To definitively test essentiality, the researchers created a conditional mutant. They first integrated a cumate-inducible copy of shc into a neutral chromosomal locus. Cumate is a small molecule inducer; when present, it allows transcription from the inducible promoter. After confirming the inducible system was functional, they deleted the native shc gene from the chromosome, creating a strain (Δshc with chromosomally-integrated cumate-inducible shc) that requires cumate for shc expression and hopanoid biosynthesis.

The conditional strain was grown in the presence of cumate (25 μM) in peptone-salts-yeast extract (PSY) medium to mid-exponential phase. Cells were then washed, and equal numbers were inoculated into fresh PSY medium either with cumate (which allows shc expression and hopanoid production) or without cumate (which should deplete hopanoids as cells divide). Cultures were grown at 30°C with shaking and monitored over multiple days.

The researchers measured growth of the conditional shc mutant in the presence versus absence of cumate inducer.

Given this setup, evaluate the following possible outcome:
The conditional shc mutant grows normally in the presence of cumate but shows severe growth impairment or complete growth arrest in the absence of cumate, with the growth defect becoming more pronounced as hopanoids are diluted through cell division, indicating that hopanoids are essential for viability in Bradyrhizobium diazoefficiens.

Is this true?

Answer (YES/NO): NO